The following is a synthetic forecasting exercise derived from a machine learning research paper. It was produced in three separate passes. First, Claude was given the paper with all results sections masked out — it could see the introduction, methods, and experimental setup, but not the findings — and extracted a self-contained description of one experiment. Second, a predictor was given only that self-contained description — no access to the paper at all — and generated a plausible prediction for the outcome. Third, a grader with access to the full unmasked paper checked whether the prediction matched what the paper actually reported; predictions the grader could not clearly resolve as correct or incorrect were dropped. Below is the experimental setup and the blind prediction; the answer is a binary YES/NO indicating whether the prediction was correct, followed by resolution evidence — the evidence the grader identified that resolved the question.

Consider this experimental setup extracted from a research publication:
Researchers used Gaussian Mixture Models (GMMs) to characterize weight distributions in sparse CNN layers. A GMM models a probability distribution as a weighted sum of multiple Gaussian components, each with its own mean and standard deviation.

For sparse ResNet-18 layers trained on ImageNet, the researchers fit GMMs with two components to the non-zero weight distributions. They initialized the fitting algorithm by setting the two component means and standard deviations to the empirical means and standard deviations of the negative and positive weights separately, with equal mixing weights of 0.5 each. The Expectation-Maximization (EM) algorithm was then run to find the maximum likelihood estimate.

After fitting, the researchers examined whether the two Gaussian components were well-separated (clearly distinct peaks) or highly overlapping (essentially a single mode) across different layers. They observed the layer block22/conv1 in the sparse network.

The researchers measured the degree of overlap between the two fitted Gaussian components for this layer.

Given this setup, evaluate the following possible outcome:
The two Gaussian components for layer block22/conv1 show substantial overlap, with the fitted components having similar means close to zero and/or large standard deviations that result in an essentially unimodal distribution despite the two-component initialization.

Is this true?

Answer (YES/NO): YES